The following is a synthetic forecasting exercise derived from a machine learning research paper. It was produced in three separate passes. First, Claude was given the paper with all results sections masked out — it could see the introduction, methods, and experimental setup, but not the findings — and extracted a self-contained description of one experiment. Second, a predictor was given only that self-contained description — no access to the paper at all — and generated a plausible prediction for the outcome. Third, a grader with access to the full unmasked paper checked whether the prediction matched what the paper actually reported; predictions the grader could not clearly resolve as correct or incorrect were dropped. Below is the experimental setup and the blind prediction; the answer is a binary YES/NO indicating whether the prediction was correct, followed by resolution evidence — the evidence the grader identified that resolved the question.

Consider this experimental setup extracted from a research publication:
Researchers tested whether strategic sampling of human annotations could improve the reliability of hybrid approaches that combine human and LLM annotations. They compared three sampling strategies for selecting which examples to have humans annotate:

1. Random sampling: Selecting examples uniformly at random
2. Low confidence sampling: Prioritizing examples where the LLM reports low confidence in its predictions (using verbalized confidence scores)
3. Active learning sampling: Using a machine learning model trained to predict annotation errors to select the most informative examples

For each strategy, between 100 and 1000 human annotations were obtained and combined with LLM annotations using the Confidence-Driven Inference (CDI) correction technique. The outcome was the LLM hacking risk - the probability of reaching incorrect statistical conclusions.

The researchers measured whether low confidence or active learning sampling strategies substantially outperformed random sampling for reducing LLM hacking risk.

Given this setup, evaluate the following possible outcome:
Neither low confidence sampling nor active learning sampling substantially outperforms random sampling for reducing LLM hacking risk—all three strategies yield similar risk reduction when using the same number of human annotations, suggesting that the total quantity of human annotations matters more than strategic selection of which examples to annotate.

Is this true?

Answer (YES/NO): YES